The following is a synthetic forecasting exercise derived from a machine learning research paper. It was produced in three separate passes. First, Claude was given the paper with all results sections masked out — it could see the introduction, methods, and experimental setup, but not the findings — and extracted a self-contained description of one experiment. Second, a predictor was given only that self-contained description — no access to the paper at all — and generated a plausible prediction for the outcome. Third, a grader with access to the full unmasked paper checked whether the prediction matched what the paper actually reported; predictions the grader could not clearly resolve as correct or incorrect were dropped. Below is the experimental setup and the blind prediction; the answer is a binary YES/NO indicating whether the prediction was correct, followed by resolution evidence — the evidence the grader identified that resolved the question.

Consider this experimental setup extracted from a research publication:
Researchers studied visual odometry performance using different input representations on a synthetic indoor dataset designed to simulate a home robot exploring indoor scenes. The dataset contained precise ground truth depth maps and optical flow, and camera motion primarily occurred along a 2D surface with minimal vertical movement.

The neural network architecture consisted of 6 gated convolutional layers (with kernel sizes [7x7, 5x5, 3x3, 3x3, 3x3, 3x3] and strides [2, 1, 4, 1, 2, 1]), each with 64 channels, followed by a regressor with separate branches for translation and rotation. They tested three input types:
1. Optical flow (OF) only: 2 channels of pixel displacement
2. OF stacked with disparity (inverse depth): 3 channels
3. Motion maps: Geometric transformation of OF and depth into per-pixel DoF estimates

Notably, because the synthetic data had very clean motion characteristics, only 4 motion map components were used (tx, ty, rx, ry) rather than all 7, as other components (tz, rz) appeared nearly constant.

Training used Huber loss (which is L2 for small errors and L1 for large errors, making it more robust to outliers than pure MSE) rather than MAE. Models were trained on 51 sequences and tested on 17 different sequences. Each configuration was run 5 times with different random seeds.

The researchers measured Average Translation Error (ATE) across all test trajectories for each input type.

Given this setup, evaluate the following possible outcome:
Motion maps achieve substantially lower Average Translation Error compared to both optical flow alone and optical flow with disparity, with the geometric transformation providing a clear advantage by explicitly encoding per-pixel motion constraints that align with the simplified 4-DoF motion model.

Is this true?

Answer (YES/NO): NO